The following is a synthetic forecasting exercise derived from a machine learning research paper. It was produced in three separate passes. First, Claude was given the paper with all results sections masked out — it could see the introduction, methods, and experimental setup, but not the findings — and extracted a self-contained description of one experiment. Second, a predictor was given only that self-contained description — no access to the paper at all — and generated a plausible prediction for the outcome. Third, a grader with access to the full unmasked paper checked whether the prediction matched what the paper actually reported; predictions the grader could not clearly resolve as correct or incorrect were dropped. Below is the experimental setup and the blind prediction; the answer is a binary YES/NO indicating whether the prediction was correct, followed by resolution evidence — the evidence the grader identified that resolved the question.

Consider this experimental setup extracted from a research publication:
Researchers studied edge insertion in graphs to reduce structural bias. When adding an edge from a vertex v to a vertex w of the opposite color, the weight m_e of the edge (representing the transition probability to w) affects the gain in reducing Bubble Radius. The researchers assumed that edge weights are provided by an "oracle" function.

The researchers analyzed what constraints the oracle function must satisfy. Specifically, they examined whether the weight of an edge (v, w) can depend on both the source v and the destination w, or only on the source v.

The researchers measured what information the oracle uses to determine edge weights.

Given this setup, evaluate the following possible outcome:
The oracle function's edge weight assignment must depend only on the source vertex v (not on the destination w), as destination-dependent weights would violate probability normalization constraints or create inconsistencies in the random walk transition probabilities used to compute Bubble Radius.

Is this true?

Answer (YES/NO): YES